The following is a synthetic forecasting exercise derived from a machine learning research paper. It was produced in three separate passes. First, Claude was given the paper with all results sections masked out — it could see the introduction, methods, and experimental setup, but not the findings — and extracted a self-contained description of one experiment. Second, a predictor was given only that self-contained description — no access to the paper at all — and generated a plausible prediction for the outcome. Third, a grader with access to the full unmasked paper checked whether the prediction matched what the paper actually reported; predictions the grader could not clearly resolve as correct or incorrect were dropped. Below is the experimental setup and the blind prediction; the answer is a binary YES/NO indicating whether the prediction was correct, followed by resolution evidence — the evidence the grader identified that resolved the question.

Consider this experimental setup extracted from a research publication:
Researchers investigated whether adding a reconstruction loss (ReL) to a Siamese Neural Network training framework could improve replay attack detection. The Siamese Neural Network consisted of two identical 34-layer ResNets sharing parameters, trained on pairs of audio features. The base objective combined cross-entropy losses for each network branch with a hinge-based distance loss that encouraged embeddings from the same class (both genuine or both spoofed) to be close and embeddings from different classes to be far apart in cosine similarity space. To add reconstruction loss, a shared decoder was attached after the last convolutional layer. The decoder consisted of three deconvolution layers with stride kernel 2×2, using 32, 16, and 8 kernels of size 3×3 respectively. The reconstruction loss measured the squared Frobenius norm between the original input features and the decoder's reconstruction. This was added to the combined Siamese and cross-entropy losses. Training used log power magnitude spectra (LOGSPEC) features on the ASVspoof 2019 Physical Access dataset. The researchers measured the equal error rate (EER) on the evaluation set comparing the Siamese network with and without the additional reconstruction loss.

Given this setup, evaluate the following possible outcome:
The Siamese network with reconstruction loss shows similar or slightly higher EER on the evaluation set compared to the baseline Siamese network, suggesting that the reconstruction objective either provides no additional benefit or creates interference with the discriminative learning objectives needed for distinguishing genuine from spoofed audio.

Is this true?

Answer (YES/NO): NO